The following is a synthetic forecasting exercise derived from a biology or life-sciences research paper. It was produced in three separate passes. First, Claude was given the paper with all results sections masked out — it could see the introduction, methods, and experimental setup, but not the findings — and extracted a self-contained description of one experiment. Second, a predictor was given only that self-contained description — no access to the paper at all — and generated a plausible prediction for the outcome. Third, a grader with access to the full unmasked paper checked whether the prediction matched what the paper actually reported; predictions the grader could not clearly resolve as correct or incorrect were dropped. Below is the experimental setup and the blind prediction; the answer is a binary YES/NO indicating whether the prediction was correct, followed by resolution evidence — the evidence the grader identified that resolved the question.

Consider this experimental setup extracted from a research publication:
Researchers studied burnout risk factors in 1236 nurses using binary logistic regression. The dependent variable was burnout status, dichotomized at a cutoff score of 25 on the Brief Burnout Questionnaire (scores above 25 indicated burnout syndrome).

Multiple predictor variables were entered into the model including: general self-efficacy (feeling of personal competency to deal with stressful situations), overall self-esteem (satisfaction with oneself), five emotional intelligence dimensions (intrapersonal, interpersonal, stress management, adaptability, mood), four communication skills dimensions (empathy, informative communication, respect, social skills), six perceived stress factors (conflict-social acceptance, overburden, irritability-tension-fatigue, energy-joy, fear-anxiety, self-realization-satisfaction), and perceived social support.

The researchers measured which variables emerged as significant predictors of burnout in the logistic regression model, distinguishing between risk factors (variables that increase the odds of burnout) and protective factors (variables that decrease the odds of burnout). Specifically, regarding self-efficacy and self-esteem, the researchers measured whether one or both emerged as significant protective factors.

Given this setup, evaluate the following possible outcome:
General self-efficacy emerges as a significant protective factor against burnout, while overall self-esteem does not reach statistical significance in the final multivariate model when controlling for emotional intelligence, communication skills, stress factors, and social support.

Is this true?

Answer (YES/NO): NO